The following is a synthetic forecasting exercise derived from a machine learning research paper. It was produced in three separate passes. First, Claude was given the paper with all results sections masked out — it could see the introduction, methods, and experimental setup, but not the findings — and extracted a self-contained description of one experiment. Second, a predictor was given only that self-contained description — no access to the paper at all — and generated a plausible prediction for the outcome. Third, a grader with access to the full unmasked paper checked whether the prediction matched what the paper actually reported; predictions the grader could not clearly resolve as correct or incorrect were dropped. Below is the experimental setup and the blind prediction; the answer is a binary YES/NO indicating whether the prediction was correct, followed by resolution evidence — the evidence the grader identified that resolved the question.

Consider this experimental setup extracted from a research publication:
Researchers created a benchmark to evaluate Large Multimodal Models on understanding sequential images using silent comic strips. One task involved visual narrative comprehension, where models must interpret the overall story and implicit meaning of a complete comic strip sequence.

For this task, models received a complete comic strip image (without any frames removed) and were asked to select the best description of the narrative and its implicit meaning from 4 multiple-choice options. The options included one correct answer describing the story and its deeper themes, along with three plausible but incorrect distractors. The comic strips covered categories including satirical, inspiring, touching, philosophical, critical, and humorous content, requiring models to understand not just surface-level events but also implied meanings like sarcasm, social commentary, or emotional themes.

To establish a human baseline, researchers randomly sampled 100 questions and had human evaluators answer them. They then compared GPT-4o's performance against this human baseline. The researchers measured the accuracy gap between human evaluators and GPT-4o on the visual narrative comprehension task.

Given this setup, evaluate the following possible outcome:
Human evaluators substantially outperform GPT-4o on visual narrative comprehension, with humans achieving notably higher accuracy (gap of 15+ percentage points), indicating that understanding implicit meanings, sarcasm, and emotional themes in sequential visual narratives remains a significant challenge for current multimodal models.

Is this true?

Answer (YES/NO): YES